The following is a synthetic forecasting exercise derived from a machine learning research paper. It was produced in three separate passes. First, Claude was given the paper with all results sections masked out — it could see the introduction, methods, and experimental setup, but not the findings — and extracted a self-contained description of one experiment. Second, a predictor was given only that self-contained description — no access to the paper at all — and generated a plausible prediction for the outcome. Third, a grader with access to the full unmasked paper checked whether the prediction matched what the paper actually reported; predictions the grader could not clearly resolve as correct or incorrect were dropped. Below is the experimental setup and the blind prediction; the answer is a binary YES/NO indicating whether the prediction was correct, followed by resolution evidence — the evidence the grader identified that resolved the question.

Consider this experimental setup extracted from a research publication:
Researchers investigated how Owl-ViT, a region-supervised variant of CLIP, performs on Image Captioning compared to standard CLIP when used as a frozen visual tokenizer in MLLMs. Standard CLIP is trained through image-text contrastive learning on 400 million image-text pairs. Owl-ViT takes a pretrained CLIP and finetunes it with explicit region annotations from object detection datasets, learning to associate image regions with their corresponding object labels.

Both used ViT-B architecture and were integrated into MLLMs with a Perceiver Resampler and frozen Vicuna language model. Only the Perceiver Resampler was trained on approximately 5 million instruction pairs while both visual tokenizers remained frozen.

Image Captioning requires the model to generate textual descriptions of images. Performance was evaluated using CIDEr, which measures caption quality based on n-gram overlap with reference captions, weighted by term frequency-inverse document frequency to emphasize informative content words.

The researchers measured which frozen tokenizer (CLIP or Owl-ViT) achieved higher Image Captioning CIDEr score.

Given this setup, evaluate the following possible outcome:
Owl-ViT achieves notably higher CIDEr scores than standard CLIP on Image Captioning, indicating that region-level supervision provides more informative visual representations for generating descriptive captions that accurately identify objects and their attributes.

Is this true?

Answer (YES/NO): NO